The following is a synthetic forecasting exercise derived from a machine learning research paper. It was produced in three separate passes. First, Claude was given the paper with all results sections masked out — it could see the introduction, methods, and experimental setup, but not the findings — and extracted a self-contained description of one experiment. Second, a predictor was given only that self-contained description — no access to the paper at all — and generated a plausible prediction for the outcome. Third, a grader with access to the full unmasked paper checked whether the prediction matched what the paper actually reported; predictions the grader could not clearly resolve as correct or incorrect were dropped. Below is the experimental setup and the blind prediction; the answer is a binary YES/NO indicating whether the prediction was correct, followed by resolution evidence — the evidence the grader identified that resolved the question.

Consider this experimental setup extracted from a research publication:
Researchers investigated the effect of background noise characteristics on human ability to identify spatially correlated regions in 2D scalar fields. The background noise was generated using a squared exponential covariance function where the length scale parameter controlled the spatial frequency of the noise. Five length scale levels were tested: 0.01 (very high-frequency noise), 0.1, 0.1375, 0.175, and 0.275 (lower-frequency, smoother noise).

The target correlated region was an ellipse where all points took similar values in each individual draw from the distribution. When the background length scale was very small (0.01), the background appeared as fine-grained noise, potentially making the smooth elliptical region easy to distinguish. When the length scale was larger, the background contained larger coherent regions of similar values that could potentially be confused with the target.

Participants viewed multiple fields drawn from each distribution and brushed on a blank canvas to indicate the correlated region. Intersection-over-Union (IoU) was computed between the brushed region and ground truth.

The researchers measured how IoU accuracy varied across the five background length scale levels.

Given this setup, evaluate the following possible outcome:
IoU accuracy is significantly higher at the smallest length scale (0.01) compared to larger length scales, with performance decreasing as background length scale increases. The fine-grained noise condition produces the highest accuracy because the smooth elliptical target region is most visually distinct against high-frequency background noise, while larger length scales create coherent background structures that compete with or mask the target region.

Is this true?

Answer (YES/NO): NO